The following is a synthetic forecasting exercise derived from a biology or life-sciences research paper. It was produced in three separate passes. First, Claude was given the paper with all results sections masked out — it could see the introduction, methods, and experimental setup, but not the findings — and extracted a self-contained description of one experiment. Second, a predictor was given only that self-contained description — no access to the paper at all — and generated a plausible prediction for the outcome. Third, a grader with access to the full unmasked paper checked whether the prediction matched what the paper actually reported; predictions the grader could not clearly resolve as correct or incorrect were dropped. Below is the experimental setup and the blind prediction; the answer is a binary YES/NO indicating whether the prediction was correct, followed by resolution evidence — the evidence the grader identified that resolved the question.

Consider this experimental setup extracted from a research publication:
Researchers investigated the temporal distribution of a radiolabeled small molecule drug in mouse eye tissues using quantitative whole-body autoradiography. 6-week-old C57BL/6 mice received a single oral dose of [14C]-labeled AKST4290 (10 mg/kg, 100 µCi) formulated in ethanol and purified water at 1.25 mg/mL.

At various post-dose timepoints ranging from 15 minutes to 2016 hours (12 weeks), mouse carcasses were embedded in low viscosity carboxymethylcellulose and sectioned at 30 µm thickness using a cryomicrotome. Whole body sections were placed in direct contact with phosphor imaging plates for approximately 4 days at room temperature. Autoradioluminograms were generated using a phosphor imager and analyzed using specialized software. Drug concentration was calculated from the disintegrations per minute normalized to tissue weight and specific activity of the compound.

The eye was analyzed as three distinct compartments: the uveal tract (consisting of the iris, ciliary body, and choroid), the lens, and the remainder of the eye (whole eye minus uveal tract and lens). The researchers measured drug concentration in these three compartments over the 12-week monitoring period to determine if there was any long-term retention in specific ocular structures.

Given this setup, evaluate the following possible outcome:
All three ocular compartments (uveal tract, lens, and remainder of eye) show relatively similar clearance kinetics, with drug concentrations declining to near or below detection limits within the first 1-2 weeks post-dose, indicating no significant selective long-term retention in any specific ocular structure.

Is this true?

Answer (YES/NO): NO